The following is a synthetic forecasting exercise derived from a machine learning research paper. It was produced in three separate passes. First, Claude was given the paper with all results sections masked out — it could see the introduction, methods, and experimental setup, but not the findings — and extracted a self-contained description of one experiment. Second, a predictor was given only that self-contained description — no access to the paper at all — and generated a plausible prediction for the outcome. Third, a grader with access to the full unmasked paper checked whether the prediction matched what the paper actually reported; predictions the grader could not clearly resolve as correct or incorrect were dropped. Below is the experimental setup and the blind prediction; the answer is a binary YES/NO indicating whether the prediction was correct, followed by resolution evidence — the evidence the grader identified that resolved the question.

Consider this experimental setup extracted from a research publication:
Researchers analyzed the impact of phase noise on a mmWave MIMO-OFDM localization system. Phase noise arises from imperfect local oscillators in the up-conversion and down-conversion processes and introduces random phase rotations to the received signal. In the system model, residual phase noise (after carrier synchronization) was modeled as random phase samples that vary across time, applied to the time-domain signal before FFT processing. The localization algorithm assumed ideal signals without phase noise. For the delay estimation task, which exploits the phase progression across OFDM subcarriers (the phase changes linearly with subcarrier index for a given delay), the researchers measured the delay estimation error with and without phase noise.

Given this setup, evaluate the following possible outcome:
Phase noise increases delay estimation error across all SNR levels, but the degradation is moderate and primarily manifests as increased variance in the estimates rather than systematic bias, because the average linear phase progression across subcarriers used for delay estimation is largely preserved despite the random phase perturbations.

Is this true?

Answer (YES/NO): NO